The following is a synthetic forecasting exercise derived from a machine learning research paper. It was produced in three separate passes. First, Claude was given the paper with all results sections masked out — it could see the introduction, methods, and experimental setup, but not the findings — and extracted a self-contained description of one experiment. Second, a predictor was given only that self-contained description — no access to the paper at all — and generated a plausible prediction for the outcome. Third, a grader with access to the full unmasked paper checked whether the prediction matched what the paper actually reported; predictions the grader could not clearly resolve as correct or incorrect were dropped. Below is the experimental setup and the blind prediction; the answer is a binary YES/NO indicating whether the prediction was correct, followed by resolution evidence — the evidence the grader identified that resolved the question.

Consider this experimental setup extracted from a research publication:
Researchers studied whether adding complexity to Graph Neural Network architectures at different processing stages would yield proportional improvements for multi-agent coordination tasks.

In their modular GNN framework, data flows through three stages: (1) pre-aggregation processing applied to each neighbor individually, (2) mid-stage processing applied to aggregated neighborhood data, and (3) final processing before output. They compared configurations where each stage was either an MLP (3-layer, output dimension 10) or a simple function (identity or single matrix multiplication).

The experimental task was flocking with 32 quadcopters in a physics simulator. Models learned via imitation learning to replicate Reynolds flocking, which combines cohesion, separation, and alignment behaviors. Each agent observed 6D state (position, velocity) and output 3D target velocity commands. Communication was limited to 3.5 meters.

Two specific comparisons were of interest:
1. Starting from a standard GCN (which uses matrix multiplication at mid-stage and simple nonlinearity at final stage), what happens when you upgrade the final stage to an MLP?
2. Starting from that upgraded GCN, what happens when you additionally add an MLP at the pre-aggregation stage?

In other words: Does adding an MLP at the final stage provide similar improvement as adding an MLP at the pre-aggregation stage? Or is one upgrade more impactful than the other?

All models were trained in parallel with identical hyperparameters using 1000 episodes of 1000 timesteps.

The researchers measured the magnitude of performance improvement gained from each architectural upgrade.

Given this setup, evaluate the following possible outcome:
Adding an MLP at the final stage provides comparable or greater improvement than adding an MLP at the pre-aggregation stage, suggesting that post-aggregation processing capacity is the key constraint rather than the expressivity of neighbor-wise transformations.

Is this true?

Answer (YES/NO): NO